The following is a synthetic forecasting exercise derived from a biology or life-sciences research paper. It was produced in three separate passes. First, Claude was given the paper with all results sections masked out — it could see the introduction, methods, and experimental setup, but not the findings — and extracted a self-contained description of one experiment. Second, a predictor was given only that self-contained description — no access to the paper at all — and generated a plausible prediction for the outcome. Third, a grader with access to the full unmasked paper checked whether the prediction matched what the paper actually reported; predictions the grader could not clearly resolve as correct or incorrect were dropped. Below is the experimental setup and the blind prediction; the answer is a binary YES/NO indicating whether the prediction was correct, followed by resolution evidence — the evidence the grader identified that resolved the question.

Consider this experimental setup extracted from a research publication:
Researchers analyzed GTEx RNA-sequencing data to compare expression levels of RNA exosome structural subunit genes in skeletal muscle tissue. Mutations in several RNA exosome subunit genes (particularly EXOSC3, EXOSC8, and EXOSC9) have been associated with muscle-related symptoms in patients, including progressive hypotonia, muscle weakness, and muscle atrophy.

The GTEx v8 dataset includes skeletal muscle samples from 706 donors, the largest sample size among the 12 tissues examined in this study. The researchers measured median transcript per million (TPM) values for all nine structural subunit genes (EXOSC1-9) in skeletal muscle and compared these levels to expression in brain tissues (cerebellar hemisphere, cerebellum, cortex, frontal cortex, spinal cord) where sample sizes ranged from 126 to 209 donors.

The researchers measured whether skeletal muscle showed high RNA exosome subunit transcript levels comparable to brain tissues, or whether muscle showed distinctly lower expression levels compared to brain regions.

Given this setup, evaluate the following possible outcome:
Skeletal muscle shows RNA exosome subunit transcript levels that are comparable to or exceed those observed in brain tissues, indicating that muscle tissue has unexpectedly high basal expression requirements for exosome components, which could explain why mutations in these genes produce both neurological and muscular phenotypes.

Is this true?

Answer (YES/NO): NO